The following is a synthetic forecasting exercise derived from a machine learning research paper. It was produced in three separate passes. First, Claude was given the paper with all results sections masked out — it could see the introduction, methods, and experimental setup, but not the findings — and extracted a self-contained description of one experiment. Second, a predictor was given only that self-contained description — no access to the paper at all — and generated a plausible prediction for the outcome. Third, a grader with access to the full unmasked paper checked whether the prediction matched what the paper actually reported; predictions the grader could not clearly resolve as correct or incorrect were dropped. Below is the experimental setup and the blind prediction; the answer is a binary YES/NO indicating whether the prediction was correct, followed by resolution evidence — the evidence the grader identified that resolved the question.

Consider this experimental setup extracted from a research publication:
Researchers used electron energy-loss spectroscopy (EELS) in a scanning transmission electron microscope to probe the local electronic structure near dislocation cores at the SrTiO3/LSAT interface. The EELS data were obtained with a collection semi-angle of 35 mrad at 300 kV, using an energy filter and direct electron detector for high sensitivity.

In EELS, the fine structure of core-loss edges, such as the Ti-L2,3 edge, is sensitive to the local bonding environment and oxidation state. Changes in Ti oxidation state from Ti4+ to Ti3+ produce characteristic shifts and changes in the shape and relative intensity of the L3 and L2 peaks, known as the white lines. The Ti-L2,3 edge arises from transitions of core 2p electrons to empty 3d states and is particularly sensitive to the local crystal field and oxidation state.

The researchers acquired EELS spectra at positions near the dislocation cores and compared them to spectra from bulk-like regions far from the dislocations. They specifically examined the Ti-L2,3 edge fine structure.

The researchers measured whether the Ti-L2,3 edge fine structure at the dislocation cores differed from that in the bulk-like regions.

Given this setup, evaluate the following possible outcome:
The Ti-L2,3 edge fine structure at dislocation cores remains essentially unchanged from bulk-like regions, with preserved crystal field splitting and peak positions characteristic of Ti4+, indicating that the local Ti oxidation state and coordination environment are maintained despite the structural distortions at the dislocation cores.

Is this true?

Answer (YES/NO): NO